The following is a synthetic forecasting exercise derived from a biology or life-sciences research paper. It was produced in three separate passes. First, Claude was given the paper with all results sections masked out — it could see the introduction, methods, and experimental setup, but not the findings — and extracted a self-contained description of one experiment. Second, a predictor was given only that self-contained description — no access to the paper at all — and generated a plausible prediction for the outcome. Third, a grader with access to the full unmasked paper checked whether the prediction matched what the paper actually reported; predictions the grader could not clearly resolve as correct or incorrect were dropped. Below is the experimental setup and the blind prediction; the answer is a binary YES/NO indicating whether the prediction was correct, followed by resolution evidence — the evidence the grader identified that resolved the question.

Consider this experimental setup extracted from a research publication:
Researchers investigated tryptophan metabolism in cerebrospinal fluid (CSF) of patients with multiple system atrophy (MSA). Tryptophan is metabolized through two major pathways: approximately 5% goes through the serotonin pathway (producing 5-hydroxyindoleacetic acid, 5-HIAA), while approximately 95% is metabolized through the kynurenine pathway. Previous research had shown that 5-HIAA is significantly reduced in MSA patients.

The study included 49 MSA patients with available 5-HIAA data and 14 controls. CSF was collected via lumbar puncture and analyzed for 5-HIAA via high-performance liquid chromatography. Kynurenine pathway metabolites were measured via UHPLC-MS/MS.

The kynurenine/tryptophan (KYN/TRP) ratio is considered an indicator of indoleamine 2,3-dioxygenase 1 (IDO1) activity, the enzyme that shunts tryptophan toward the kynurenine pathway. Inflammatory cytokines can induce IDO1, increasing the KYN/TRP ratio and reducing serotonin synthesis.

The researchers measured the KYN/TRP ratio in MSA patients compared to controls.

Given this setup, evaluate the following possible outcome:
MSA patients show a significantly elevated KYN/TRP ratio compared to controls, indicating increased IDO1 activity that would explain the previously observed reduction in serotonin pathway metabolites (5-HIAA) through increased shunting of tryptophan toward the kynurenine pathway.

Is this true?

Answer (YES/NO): NO